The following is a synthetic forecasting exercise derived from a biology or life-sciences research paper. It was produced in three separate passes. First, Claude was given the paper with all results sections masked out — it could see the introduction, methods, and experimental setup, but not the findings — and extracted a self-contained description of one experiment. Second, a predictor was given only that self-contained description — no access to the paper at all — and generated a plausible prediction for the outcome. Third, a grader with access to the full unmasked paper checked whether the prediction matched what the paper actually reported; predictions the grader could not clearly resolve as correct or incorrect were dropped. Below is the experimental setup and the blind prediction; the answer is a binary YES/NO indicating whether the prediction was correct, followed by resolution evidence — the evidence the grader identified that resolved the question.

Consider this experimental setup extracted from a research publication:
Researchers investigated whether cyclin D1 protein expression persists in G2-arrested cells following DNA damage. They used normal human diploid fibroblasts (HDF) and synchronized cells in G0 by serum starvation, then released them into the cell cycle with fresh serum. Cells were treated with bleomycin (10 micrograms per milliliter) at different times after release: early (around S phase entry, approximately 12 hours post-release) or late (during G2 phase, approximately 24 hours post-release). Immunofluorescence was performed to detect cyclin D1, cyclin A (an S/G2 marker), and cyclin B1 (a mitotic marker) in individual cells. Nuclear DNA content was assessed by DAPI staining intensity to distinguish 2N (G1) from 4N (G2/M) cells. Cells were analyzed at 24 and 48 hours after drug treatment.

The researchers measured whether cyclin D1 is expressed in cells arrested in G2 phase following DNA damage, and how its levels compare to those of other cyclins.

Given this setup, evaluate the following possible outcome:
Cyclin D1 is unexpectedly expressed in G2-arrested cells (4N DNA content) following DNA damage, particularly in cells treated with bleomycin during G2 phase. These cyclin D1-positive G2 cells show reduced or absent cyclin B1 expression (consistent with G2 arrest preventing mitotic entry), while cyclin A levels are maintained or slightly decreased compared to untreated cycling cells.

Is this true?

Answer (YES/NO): NO